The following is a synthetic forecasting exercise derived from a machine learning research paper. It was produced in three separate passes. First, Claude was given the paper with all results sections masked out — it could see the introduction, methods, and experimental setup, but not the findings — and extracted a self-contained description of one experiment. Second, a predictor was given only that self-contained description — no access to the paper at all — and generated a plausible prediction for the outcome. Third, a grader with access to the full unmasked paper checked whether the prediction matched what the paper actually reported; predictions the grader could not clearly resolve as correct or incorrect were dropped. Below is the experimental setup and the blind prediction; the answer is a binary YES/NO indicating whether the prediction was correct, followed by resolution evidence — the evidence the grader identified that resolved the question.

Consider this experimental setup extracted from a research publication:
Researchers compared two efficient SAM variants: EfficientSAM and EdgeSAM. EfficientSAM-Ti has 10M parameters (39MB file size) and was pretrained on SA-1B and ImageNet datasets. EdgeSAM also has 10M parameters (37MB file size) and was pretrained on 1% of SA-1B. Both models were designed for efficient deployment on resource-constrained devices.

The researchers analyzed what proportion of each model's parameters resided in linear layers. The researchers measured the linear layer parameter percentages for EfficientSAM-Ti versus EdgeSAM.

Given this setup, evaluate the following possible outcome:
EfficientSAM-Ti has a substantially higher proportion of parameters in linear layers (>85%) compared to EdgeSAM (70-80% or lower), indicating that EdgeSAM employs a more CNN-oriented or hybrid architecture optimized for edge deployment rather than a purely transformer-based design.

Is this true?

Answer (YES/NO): NO